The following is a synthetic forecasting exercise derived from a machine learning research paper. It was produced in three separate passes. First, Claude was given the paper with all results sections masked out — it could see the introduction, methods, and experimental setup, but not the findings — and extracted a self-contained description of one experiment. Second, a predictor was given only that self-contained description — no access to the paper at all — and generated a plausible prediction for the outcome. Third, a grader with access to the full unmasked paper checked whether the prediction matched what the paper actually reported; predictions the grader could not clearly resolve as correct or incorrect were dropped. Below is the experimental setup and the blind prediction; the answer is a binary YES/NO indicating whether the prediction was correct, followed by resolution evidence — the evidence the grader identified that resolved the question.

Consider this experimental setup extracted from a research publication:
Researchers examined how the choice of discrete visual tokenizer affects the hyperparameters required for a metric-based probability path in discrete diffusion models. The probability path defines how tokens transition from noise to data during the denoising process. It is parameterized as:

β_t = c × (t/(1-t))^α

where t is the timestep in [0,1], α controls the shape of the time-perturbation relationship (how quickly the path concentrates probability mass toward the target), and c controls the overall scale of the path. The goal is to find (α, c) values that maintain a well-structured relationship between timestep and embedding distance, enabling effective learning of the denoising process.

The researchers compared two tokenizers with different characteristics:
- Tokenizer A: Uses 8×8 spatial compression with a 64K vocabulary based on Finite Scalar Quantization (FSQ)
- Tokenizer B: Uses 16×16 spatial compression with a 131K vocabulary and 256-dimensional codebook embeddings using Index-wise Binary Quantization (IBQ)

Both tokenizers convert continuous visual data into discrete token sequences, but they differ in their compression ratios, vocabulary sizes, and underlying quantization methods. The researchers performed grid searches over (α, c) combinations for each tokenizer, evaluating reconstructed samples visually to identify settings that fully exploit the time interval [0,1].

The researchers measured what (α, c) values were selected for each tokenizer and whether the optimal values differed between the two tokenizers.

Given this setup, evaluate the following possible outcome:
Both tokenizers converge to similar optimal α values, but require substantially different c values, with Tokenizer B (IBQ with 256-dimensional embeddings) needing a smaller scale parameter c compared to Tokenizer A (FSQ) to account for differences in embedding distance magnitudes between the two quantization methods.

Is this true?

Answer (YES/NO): NO